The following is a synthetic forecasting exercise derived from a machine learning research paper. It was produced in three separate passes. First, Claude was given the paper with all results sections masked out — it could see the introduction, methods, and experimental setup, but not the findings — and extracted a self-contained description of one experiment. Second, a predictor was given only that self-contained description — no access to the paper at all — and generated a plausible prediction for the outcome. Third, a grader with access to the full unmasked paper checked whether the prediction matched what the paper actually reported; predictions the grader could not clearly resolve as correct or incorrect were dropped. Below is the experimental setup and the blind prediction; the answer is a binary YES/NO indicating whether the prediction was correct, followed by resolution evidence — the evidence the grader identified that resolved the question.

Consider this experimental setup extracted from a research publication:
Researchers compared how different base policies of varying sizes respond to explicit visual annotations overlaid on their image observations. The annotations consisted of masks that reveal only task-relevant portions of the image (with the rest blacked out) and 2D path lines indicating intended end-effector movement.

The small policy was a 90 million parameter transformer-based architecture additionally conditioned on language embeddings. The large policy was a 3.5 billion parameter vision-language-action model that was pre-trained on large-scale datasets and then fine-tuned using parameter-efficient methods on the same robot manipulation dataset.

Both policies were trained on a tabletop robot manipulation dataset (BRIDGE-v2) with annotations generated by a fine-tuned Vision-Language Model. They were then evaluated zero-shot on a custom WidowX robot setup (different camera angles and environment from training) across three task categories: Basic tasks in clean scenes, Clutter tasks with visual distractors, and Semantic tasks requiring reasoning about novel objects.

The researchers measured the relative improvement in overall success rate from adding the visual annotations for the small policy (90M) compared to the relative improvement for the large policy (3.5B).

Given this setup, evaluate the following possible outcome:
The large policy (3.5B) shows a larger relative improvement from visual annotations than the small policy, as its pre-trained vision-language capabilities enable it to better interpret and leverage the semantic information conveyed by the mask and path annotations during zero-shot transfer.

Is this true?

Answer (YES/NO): NO